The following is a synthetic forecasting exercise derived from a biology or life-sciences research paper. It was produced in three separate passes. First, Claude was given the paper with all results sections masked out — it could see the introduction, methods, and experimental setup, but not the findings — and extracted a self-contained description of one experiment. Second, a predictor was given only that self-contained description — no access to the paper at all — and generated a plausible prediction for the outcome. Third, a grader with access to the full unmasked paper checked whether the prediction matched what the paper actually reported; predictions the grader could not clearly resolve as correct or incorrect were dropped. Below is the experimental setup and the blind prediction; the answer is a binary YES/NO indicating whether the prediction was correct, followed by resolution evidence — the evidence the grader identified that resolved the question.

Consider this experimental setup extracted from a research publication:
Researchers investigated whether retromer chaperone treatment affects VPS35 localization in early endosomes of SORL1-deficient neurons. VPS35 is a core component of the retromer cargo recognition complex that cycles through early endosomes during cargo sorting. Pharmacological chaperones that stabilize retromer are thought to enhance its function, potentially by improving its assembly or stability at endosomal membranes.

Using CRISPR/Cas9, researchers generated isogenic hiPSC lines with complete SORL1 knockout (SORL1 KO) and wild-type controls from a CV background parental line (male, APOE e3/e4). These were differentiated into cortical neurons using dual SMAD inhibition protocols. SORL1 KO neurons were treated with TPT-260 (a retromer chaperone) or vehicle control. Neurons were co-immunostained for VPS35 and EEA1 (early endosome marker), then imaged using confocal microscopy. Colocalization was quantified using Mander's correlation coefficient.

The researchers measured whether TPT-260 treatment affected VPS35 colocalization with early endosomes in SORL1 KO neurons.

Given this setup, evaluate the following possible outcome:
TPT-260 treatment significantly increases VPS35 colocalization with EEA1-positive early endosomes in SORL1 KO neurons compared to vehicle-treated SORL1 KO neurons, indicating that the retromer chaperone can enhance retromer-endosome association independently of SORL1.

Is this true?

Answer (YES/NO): NO